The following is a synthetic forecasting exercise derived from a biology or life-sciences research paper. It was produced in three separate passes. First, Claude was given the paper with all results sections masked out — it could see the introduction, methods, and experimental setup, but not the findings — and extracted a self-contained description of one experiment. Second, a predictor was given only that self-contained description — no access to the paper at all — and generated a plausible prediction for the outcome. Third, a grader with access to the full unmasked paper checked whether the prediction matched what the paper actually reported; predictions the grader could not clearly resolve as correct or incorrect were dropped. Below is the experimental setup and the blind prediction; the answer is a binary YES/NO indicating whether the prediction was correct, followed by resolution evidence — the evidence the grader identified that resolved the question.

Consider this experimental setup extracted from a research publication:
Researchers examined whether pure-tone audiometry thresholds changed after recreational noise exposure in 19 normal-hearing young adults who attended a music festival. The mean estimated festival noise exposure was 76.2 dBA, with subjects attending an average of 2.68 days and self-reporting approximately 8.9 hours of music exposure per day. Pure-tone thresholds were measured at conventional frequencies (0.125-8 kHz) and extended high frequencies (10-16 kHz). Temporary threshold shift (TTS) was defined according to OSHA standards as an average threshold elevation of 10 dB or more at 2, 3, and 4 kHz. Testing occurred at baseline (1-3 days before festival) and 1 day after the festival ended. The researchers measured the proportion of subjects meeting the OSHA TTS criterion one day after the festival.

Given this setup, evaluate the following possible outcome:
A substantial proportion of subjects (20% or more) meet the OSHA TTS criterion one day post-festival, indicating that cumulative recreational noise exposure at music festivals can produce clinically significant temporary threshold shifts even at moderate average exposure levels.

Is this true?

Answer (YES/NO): NO